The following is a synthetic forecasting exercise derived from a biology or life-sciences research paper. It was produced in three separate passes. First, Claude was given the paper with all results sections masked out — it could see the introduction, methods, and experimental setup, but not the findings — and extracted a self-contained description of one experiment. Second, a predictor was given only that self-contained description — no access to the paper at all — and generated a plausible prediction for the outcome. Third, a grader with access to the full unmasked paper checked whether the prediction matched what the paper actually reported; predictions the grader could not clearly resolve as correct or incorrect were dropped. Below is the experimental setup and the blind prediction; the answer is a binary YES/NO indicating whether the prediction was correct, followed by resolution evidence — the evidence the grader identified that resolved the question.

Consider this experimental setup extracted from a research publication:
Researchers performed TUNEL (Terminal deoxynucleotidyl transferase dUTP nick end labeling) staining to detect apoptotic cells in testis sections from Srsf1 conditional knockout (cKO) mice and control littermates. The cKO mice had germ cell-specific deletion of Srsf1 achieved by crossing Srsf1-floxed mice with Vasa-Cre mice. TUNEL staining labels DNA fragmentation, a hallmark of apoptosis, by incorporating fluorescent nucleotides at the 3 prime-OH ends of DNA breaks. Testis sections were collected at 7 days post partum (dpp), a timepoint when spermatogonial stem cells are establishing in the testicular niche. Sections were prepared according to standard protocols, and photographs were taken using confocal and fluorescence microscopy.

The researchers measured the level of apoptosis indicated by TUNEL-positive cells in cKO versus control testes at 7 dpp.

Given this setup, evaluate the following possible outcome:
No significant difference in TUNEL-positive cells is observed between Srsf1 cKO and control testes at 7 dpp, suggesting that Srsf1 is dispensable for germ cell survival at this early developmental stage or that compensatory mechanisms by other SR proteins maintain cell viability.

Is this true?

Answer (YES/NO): NO